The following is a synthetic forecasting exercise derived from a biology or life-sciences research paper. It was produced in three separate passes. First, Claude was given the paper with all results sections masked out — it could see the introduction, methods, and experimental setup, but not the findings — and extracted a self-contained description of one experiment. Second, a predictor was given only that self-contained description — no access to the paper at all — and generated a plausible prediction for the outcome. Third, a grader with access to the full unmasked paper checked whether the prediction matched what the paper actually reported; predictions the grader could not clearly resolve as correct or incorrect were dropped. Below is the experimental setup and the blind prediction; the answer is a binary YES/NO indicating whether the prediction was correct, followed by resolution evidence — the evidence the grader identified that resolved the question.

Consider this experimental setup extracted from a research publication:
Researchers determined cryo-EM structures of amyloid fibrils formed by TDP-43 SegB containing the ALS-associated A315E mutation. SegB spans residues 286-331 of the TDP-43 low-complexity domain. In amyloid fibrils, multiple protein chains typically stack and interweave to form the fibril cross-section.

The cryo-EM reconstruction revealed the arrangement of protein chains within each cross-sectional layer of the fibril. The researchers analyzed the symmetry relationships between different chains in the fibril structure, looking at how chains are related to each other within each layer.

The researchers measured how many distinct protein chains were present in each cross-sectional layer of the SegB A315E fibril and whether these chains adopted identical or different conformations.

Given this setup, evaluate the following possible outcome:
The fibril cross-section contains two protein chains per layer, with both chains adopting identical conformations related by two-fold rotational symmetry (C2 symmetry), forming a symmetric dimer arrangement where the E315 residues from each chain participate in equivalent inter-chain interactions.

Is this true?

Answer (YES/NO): NO